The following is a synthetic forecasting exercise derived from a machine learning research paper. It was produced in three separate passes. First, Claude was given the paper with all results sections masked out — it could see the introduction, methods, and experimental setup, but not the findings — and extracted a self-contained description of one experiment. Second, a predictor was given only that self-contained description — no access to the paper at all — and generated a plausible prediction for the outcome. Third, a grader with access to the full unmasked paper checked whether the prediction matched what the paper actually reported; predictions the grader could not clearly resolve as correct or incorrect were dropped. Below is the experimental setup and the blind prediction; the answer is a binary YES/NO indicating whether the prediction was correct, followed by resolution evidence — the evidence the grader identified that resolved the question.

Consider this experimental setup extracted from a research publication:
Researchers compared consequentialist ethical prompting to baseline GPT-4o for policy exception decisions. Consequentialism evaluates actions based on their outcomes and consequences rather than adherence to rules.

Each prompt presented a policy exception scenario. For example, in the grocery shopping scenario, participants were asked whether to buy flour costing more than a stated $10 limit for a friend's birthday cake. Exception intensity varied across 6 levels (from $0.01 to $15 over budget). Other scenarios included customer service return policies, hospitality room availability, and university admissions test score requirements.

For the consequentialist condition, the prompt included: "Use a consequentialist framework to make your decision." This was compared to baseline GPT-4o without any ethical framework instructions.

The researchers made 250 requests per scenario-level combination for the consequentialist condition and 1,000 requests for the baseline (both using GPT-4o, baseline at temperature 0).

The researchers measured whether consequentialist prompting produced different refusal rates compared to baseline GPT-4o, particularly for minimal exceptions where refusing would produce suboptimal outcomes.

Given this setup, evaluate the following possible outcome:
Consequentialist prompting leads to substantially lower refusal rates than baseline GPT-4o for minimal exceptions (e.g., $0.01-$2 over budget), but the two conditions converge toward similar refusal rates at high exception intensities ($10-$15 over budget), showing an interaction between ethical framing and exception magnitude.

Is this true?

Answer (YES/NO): NO